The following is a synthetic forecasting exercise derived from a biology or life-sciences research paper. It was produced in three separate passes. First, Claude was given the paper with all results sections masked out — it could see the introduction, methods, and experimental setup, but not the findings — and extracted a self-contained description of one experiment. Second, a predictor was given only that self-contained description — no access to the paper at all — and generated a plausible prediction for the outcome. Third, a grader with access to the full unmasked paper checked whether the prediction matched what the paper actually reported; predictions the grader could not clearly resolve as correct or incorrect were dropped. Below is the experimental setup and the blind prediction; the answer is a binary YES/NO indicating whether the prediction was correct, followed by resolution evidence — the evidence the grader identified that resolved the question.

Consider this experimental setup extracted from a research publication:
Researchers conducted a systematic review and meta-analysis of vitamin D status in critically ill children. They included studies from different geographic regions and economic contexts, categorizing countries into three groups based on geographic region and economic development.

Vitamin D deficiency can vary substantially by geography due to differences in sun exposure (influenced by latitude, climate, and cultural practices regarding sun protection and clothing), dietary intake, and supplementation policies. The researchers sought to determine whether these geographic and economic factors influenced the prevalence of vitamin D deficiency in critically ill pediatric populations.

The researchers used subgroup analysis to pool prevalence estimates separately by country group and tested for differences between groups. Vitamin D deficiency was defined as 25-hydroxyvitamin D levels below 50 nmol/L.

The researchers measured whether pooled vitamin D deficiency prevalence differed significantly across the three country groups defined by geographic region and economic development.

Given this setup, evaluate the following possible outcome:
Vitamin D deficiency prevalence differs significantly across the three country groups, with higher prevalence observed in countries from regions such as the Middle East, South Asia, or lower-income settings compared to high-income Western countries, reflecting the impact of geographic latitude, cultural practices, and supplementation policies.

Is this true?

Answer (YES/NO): YES